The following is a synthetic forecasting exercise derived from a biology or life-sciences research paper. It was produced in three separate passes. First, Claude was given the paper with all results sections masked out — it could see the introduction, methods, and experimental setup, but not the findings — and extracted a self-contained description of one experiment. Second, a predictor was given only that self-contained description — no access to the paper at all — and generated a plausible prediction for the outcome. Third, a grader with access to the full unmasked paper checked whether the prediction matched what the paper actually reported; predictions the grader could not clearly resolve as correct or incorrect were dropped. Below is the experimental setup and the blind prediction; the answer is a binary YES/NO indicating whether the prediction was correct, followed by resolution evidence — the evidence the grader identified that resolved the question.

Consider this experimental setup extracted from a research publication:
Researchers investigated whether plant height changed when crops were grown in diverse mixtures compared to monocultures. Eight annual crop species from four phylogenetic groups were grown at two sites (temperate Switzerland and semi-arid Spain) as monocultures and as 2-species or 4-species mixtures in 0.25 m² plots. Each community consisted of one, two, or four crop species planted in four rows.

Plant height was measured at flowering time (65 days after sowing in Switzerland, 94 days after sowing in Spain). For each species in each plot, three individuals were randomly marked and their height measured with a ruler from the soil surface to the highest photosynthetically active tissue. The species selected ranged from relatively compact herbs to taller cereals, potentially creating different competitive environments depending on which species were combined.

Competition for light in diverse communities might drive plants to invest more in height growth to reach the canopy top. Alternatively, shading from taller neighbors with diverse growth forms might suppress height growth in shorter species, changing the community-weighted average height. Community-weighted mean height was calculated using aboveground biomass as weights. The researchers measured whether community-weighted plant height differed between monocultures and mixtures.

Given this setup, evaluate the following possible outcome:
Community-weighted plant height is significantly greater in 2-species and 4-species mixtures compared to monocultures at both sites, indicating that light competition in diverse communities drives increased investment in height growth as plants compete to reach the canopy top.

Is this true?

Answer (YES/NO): NO